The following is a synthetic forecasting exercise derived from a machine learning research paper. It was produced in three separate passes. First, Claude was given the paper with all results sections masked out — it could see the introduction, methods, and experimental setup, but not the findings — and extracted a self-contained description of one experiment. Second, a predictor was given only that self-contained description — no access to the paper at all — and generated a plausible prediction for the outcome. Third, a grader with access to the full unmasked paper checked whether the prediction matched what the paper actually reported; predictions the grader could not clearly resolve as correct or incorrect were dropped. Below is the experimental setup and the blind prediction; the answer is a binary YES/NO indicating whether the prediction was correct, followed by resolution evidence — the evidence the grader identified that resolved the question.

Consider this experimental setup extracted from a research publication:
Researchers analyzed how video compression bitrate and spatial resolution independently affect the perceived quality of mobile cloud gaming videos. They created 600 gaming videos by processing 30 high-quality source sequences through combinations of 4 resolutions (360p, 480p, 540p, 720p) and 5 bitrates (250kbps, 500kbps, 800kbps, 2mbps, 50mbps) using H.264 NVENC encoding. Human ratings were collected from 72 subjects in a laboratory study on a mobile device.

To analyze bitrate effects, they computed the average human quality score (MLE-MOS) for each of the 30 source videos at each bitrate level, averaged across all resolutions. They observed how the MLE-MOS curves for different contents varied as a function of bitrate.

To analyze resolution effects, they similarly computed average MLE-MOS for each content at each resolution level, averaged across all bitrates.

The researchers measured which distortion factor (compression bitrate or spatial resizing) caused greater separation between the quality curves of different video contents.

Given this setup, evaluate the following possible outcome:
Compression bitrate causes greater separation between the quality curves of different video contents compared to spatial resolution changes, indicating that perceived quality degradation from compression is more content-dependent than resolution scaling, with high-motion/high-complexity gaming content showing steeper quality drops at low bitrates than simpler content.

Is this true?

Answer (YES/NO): NO